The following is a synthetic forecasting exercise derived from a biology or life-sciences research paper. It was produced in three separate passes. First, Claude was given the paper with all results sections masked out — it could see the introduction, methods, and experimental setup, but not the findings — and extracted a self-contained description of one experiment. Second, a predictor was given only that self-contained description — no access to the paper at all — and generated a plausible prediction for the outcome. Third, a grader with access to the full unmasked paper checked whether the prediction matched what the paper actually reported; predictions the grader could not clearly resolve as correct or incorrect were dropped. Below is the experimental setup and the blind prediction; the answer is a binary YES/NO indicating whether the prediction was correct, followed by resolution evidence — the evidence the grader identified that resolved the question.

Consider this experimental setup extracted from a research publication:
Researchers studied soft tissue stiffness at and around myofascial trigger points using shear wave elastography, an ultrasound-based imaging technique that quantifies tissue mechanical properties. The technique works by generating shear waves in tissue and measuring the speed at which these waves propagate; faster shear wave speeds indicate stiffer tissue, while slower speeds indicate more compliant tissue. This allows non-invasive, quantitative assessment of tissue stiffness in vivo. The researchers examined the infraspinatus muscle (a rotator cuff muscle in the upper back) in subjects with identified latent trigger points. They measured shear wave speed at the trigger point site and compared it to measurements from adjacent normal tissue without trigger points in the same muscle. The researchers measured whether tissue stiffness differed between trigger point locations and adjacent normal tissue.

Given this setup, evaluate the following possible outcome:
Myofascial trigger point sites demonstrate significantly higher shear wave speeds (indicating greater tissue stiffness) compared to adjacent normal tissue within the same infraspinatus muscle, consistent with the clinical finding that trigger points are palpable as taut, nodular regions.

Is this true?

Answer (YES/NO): YES